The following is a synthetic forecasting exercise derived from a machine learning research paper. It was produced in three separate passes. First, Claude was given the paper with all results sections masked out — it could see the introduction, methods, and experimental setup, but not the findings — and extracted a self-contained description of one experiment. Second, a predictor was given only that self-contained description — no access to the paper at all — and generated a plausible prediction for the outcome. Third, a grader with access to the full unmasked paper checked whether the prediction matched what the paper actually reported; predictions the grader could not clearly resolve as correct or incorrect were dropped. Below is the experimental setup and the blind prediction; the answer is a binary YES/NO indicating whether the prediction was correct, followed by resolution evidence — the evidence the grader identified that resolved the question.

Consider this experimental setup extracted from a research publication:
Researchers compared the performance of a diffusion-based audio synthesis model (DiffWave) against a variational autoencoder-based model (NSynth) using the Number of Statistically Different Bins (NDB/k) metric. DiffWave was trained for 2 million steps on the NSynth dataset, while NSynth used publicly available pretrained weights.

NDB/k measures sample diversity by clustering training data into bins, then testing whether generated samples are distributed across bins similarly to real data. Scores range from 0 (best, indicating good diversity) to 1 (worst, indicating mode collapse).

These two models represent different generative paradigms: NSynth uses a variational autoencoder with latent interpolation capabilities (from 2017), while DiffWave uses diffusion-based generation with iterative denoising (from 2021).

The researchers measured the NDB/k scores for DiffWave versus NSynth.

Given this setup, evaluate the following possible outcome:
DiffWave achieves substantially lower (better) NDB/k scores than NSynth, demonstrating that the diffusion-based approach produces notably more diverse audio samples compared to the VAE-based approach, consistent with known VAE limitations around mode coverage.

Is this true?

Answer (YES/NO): NO